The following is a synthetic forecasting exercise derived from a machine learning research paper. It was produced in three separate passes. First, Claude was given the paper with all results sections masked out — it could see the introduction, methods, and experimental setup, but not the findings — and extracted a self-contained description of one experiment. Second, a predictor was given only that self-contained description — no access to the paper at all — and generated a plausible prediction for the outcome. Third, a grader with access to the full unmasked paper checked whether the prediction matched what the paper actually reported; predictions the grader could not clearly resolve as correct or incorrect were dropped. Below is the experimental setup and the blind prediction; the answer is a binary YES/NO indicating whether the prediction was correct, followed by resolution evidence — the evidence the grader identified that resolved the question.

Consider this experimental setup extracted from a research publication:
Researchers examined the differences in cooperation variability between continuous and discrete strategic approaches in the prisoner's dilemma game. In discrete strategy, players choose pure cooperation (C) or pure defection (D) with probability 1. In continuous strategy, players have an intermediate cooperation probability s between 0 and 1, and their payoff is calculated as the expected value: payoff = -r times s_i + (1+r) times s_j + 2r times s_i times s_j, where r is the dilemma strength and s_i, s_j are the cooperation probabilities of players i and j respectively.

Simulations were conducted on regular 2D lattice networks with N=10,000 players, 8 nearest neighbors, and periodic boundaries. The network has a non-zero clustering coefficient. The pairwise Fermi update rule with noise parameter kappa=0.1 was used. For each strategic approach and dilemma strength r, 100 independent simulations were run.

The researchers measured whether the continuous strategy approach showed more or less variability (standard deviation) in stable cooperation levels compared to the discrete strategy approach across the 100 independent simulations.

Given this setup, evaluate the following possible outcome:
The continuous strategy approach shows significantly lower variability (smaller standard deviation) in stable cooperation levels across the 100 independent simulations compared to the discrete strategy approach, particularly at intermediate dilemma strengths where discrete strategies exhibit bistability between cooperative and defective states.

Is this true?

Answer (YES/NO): NO